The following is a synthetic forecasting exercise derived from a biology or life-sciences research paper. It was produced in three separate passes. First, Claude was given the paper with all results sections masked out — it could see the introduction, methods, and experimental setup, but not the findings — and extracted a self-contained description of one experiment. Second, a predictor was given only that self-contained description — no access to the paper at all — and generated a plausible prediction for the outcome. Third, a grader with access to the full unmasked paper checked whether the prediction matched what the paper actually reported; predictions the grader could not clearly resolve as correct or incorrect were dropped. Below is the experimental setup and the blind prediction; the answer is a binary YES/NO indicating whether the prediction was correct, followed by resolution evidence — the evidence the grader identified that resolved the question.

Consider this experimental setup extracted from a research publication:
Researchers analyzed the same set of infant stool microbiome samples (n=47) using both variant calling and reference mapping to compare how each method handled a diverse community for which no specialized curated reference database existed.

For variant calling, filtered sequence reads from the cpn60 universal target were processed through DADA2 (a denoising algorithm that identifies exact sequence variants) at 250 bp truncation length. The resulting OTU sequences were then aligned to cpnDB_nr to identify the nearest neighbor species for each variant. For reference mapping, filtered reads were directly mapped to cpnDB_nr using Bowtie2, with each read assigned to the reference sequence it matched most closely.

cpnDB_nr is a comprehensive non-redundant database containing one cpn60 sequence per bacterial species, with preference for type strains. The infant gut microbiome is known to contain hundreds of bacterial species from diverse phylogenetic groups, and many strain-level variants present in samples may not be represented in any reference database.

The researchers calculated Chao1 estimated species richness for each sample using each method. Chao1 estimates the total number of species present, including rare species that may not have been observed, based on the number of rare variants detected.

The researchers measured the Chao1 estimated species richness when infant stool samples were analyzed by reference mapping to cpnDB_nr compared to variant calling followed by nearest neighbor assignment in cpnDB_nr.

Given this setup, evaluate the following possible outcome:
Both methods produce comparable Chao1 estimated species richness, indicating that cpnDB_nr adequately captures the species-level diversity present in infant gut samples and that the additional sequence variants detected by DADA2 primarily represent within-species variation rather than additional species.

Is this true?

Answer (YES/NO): NO